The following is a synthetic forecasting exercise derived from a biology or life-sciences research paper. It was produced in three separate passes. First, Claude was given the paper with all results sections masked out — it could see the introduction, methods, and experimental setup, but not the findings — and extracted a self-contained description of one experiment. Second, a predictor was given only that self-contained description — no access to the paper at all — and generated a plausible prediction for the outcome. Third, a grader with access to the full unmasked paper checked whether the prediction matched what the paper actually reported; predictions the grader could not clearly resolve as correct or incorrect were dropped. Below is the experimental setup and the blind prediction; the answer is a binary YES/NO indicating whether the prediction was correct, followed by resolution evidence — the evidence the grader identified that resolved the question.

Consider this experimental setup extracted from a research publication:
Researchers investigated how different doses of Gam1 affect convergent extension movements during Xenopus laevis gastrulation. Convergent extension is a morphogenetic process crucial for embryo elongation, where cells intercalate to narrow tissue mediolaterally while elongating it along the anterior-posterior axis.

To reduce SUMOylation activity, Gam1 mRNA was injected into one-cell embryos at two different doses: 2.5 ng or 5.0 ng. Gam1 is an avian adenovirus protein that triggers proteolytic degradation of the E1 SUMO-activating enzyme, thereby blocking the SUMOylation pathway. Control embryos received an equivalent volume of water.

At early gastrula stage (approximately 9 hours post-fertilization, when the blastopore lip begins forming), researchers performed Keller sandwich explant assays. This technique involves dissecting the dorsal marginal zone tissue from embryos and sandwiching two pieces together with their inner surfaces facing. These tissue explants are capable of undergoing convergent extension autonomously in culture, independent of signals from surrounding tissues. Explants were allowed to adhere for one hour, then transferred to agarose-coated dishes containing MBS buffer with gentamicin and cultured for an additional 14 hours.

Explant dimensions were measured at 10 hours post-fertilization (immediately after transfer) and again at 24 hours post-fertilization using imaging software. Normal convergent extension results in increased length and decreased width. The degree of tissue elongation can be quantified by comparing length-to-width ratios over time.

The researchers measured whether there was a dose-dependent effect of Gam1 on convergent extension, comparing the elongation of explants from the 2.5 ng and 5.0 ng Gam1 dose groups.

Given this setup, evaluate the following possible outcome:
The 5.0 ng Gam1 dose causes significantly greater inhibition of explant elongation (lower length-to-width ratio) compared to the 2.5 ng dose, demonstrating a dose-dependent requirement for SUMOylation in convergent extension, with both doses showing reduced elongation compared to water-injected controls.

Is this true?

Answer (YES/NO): NO